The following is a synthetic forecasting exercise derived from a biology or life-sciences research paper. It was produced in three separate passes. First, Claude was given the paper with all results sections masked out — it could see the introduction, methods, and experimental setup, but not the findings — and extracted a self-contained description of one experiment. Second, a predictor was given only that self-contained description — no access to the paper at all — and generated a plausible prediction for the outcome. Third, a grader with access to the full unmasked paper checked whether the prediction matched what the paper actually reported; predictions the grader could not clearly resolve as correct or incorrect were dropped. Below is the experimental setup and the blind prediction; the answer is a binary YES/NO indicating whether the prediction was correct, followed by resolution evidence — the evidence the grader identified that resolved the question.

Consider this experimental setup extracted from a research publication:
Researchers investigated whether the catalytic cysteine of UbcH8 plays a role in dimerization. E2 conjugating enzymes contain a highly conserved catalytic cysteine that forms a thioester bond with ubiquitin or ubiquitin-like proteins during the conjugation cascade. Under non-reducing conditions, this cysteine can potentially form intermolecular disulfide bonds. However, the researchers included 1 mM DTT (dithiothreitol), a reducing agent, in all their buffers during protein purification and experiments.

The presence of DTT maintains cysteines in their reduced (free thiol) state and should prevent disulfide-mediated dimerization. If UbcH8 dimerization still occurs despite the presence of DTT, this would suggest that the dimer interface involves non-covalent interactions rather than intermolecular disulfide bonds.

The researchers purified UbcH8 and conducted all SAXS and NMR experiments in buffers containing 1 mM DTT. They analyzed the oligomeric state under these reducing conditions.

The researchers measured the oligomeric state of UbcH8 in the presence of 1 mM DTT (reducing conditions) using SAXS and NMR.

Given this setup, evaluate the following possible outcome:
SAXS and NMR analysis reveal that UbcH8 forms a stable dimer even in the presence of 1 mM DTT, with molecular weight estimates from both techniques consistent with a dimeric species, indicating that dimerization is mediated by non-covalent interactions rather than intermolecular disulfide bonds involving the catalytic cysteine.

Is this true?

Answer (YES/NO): YES